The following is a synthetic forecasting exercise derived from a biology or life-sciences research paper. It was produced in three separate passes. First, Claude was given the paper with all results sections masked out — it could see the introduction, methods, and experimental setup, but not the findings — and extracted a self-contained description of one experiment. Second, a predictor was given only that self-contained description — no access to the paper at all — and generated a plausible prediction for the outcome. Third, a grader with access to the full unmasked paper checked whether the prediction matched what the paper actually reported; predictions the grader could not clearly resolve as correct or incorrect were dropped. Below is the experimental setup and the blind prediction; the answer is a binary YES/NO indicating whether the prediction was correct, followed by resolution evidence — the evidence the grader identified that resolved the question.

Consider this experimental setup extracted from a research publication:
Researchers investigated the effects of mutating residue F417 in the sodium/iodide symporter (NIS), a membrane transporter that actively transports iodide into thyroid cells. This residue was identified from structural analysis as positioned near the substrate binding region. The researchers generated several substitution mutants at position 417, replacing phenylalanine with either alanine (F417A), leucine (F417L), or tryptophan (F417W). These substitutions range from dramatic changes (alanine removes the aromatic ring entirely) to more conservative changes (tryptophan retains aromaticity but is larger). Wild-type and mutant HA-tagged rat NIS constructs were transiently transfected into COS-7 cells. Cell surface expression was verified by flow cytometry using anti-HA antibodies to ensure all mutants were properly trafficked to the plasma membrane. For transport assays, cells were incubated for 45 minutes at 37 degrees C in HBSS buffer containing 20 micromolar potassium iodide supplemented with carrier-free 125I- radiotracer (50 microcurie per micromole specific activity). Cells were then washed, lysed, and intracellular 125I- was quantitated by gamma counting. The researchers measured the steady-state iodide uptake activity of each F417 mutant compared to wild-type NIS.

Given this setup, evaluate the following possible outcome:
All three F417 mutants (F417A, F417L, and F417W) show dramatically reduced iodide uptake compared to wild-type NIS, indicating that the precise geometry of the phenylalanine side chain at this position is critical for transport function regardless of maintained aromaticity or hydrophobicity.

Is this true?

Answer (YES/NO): YES